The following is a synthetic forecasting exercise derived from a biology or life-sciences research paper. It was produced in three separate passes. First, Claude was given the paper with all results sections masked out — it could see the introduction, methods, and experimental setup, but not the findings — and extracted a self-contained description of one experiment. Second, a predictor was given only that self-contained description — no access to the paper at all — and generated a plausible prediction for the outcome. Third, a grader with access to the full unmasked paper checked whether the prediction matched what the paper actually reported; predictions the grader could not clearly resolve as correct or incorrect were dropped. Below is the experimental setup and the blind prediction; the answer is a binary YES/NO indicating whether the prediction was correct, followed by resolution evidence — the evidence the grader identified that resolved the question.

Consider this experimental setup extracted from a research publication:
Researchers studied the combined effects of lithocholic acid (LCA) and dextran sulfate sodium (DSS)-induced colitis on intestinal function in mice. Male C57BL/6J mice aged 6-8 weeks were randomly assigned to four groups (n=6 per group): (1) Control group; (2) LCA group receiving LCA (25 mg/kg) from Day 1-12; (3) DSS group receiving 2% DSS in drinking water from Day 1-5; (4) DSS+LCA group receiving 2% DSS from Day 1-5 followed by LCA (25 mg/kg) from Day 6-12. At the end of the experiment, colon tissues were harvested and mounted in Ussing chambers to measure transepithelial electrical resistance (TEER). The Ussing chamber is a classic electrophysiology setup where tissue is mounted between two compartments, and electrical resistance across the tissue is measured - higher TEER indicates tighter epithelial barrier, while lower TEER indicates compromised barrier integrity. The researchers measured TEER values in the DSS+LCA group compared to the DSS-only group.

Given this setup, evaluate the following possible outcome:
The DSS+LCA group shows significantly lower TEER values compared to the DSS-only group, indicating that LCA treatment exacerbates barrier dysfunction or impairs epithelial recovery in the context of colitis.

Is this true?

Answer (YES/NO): YES